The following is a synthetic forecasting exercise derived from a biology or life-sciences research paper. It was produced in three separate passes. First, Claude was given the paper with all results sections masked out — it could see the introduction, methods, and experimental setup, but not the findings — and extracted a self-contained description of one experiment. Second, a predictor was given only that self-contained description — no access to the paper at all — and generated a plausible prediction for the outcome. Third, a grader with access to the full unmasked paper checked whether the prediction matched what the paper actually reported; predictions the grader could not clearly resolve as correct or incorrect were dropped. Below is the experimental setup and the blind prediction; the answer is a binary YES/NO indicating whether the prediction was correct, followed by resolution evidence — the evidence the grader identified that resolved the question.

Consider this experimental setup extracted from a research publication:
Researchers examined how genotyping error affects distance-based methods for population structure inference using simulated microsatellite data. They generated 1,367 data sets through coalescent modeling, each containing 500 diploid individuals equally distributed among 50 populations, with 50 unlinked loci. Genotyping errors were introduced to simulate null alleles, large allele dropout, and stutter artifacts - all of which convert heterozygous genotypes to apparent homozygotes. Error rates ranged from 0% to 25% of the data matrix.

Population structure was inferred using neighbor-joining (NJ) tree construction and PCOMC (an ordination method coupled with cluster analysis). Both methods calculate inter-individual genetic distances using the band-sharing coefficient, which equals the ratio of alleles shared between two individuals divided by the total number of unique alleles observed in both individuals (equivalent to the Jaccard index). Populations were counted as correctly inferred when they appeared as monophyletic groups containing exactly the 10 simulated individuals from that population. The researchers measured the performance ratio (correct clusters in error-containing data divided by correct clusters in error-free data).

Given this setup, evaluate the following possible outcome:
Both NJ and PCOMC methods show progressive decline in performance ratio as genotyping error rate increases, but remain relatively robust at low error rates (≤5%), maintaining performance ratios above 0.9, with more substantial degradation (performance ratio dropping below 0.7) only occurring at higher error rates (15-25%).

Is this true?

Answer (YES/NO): NO